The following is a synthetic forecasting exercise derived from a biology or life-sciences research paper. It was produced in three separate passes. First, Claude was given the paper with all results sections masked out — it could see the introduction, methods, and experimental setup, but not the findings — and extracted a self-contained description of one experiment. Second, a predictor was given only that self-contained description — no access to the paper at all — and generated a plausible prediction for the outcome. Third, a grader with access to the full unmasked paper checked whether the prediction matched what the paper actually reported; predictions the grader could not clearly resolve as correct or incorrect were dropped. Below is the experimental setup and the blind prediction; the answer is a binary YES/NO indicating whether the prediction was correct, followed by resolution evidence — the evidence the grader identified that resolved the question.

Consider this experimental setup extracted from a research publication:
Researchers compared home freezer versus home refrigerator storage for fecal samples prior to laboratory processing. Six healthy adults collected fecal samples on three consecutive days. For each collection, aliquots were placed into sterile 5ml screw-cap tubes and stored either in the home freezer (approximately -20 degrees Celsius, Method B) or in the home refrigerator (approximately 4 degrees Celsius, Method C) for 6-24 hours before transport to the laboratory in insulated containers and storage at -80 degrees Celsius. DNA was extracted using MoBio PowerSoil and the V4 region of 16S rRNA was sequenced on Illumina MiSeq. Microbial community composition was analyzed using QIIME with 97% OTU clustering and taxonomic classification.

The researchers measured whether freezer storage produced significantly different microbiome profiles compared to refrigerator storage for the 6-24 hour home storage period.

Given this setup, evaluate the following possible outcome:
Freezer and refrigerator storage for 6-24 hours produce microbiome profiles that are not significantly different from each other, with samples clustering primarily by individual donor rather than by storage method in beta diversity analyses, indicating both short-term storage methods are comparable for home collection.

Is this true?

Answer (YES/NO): YES